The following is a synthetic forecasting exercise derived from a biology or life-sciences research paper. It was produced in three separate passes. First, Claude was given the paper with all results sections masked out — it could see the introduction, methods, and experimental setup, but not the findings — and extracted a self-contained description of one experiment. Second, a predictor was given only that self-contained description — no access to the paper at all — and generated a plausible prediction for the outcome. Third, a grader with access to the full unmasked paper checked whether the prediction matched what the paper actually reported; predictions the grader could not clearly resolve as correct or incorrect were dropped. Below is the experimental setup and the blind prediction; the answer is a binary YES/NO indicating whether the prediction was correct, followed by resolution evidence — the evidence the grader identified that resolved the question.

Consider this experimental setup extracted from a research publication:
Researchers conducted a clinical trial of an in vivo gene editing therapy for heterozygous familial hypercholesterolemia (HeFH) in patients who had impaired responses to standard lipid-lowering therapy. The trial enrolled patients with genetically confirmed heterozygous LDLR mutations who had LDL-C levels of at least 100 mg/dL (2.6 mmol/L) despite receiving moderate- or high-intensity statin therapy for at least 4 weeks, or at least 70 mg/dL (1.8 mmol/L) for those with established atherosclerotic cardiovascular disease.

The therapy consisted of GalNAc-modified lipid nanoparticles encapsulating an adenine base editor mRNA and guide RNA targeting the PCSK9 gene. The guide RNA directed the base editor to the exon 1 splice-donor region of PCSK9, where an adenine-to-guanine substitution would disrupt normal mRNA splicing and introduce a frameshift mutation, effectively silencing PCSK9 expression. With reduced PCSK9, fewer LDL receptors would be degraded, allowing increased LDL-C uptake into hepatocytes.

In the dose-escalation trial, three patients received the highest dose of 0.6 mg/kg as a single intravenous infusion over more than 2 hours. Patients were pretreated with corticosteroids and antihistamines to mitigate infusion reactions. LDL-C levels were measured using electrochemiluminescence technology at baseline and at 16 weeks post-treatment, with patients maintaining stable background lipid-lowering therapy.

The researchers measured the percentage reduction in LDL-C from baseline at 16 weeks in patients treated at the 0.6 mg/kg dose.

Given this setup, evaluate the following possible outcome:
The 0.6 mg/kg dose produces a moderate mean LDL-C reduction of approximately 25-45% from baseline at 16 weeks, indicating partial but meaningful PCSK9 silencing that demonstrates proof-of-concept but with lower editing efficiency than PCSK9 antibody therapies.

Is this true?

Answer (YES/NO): NO